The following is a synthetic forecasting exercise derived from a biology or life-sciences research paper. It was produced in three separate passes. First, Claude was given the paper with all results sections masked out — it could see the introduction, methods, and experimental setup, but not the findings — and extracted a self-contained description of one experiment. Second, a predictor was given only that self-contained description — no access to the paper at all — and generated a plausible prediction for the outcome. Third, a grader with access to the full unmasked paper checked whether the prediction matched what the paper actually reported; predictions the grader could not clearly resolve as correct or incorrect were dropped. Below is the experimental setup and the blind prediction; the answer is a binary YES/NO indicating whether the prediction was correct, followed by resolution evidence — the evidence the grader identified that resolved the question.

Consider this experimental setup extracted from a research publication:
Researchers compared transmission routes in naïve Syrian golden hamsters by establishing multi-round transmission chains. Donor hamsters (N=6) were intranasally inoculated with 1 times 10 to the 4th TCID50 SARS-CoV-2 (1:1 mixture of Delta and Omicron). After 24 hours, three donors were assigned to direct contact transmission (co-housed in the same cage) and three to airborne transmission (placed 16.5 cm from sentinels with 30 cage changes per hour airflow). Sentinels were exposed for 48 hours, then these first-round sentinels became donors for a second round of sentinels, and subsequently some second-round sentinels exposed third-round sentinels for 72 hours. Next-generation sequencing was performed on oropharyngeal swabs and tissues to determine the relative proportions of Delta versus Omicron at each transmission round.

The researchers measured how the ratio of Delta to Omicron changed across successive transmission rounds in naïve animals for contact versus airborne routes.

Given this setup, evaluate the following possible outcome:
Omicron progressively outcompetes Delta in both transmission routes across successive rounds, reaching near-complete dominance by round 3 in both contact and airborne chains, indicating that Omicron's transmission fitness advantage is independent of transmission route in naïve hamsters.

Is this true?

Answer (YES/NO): NO